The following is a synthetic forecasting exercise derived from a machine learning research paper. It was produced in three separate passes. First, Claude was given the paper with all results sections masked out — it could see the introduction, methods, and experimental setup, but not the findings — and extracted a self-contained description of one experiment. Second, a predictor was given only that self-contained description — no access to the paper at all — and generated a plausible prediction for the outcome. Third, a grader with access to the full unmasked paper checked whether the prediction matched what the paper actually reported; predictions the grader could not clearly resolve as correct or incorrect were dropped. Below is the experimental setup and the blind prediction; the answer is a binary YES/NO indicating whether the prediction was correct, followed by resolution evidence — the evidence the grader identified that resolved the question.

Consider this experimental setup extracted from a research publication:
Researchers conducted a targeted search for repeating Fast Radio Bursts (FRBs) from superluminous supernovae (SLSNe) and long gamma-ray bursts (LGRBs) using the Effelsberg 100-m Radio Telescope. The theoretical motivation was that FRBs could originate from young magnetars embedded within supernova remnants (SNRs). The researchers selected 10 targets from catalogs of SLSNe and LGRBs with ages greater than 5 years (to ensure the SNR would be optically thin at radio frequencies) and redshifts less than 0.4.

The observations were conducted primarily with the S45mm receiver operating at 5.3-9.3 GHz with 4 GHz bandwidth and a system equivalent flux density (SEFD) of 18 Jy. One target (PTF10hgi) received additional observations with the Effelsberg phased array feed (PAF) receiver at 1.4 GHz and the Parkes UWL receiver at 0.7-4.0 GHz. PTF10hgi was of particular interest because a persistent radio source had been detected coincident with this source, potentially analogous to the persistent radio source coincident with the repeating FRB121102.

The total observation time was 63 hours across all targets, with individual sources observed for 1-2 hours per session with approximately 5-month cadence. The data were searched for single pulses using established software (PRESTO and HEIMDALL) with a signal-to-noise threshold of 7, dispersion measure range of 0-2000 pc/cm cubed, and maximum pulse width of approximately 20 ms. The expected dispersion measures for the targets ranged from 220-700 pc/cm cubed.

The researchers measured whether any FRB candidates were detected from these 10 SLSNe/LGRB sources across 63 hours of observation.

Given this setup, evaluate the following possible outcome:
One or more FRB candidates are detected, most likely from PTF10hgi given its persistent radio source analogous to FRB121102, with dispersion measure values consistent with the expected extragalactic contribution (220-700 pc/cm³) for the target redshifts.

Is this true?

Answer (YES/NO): NO